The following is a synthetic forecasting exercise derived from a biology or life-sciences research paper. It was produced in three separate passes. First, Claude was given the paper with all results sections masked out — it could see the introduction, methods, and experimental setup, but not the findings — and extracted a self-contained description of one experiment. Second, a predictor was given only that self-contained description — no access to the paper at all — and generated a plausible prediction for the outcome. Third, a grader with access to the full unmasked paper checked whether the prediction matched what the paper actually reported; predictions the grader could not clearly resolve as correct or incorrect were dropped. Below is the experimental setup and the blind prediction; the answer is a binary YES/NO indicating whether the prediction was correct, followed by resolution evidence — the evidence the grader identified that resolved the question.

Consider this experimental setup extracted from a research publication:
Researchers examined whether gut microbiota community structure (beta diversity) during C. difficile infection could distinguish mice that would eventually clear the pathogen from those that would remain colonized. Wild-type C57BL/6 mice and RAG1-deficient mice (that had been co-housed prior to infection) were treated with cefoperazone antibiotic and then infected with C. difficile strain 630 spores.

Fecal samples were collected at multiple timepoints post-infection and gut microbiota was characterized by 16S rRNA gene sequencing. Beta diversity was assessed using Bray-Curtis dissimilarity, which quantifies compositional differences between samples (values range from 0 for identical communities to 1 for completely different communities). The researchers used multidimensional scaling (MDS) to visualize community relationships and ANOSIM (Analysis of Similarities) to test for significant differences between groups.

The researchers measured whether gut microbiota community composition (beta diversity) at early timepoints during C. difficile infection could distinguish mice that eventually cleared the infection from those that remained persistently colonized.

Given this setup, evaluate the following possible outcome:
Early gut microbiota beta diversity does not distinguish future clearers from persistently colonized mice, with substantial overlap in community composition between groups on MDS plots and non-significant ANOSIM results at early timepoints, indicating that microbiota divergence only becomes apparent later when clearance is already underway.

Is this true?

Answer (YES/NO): NO